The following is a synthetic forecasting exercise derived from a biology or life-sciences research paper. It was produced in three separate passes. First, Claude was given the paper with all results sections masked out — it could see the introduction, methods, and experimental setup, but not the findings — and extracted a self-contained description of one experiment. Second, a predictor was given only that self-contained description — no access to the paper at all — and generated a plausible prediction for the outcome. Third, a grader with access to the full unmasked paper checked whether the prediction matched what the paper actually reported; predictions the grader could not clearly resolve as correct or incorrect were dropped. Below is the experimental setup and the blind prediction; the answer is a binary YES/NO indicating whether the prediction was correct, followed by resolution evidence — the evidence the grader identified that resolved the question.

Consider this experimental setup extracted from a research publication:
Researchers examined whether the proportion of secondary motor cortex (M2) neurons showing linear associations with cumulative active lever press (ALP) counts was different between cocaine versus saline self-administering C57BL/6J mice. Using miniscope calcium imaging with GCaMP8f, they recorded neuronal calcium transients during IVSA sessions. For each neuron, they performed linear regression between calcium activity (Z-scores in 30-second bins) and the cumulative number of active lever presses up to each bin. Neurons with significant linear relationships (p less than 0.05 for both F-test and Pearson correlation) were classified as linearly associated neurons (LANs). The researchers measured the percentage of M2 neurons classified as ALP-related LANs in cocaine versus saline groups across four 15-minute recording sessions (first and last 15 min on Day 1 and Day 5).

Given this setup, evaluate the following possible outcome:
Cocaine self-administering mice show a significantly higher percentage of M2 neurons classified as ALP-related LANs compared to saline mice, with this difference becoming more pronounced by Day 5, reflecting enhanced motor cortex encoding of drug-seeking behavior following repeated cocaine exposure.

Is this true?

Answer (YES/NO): NO